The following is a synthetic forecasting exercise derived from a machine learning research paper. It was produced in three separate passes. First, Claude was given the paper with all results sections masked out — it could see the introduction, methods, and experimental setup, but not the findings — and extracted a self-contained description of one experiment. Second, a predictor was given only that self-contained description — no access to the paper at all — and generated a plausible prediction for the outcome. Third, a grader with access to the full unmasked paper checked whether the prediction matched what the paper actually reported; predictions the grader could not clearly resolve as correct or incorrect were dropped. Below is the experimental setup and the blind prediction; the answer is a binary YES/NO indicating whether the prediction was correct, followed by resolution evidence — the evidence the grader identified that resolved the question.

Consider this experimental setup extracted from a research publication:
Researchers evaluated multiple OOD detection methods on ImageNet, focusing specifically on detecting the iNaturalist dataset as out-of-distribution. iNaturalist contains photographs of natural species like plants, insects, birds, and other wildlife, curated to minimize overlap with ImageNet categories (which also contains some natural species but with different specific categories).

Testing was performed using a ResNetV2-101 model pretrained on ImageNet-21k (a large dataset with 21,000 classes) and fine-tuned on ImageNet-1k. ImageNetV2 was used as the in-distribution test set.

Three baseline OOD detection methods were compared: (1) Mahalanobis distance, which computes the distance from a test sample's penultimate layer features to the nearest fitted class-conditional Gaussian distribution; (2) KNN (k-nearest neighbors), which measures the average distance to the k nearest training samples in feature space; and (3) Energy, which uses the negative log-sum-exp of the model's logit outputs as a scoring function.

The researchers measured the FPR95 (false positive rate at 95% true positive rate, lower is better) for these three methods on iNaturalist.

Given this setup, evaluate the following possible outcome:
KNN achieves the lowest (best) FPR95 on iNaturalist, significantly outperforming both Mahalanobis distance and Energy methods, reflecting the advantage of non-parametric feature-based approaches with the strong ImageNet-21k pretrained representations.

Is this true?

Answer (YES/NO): NO